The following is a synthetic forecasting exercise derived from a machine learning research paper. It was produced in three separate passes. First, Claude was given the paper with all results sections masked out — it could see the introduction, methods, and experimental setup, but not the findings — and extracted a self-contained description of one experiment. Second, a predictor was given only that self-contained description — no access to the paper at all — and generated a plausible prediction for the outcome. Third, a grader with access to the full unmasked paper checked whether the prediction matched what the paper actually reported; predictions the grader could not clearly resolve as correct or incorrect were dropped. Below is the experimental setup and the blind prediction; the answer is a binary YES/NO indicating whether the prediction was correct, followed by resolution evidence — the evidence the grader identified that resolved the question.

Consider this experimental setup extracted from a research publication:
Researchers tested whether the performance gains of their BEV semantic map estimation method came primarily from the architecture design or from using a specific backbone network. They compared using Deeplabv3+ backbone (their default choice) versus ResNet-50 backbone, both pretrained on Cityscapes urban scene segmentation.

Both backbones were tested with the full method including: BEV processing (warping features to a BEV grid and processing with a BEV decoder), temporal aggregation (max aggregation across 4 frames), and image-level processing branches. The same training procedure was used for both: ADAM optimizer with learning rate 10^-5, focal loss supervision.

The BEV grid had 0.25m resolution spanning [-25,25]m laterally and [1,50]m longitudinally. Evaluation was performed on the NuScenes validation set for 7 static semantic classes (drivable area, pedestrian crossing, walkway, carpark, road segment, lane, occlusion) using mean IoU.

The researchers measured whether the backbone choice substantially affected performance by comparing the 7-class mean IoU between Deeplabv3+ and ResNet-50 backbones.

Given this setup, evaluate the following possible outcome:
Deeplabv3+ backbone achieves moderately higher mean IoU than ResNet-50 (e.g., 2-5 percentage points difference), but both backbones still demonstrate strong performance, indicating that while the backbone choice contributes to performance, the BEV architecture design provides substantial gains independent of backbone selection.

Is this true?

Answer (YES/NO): NO